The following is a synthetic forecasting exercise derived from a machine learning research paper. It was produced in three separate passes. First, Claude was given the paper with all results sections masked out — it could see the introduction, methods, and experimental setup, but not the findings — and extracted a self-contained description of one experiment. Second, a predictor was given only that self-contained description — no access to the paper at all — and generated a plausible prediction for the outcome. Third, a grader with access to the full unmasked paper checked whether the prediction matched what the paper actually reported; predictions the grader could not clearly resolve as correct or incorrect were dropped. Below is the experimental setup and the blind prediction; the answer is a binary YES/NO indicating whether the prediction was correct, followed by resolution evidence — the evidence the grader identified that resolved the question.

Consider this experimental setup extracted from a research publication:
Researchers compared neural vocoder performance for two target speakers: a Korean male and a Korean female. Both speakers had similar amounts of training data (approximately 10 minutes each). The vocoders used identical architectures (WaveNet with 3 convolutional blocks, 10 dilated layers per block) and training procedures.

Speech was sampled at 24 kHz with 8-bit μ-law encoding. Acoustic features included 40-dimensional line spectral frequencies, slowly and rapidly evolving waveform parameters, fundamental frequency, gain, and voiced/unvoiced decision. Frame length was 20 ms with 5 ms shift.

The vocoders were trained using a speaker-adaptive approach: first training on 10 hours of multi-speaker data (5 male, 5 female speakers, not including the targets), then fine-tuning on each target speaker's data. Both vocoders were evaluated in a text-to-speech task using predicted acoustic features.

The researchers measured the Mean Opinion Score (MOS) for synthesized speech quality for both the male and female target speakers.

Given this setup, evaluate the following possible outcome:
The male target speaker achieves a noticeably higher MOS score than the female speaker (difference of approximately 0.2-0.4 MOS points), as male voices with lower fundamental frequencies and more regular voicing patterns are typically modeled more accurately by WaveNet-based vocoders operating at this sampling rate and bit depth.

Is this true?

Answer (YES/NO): NO